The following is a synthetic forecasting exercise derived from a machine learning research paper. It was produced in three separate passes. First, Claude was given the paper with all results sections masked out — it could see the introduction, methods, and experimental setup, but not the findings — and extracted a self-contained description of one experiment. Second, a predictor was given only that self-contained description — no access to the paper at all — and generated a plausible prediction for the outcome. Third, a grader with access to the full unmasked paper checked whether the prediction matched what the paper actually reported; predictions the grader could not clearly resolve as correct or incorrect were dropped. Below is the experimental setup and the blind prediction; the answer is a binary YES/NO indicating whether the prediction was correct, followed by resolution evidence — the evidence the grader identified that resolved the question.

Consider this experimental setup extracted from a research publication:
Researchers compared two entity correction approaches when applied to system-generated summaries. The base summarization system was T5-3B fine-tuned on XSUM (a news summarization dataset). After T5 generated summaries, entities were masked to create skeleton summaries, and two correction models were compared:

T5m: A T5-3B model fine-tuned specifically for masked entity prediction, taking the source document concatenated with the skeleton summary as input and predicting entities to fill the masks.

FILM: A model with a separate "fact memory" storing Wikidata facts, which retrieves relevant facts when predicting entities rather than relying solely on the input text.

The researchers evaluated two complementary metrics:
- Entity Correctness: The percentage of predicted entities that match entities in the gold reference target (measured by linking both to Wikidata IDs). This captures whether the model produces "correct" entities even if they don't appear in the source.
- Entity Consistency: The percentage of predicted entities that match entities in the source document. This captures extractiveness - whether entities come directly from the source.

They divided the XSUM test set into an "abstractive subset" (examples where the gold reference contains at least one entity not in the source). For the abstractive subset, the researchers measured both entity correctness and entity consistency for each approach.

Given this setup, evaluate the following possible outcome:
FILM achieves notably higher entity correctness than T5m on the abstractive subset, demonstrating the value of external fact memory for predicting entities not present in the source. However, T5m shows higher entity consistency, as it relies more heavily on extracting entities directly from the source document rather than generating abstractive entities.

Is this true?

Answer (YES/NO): YES